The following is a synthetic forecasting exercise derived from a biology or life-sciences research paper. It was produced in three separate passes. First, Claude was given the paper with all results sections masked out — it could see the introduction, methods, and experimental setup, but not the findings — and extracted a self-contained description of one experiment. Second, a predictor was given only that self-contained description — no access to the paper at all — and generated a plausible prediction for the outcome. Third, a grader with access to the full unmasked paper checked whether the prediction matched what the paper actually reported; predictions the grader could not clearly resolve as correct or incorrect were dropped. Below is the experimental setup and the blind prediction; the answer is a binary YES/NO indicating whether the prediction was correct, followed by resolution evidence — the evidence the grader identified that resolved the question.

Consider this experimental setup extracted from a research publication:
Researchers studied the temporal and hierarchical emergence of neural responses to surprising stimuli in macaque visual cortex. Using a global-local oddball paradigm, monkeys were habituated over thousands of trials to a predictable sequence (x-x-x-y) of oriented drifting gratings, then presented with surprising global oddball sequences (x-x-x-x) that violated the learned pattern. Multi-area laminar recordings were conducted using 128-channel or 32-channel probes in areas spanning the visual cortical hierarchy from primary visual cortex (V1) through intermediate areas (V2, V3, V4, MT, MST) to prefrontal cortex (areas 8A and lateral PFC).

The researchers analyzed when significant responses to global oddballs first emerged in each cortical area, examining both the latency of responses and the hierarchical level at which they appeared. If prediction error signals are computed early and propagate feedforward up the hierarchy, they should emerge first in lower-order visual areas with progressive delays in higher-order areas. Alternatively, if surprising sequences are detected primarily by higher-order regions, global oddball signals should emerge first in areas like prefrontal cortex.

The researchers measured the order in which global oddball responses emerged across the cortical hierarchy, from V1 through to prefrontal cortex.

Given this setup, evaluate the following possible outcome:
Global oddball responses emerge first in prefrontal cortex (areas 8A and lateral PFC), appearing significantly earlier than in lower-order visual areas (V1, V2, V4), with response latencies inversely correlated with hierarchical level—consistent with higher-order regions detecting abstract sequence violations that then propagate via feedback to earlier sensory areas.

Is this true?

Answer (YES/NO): NO